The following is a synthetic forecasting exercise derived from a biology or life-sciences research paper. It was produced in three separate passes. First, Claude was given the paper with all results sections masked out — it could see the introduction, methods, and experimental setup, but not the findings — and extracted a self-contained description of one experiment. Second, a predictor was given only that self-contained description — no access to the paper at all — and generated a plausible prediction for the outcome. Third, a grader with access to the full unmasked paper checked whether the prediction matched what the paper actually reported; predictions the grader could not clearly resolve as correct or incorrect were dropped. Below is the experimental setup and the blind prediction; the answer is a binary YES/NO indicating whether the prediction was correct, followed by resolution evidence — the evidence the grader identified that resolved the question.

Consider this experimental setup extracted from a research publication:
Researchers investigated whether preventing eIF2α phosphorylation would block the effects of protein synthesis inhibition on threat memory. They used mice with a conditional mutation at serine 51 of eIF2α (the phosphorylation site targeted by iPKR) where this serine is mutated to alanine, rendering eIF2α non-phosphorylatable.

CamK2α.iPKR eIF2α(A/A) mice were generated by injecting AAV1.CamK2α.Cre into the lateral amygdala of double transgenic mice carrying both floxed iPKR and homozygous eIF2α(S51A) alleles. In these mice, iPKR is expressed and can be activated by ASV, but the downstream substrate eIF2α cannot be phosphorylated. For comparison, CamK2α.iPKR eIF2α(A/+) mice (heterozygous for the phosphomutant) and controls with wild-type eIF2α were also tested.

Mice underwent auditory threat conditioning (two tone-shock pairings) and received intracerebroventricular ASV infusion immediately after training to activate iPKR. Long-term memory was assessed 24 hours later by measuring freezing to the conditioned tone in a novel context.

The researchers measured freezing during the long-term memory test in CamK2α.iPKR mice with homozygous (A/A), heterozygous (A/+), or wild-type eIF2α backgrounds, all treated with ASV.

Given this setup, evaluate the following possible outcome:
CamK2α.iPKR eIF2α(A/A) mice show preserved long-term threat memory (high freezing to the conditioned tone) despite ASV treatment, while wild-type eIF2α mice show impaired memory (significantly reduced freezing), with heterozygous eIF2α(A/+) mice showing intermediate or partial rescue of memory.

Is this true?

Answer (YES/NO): NO